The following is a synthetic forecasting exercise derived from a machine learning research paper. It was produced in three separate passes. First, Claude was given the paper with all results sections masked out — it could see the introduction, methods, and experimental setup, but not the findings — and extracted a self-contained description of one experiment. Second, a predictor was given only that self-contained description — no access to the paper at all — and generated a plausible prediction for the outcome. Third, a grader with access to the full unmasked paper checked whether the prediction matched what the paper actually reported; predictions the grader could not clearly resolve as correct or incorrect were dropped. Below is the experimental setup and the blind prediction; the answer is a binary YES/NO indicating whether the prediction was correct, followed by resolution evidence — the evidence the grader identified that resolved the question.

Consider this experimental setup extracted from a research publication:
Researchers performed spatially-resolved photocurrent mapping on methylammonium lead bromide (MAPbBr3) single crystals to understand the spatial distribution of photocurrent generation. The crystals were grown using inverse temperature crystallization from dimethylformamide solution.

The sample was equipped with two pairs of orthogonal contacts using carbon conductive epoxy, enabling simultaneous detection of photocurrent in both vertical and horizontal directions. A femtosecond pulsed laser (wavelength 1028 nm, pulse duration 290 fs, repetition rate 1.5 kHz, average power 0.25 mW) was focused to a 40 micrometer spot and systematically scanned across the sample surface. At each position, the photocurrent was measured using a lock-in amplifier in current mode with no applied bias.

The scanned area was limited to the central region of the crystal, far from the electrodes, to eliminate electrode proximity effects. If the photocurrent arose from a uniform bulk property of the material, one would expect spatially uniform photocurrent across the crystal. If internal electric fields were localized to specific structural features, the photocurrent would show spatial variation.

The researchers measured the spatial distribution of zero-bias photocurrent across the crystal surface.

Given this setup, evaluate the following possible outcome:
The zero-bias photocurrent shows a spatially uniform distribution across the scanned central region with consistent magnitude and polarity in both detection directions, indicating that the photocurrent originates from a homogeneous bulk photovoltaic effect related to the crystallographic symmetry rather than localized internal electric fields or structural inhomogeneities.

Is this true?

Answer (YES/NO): NO